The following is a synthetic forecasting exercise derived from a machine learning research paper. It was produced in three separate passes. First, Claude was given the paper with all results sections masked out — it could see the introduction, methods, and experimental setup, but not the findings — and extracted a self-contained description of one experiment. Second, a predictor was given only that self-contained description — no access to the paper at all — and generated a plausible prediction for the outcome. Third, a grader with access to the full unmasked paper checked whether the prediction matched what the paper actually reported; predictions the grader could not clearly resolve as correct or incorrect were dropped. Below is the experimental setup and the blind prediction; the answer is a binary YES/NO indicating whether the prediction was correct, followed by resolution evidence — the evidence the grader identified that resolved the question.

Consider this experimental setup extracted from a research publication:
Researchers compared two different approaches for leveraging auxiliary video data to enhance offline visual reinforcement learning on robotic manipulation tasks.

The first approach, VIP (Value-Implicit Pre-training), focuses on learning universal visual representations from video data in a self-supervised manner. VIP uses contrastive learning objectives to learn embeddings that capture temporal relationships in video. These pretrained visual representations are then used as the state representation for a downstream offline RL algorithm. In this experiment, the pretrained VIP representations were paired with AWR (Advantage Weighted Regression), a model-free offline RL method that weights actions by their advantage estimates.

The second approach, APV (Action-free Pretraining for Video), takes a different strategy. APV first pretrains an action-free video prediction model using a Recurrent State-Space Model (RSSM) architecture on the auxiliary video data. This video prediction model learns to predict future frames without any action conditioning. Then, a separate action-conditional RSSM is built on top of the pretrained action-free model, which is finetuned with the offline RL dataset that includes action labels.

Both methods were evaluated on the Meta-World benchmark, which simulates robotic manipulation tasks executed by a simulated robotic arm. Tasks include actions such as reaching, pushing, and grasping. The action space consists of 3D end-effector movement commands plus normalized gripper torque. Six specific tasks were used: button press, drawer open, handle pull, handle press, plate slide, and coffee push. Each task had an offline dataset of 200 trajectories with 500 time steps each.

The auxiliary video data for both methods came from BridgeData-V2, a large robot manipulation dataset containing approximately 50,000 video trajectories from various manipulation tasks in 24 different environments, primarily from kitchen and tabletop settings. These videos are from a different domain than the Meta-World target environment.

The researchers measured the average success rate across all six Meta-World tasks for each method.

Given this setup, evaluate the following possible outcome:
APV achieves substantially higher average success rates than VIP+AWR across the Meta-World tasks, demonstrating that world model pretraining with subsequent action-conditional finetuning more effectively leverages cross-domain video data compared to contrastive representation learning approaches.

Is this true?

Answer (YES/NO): NO